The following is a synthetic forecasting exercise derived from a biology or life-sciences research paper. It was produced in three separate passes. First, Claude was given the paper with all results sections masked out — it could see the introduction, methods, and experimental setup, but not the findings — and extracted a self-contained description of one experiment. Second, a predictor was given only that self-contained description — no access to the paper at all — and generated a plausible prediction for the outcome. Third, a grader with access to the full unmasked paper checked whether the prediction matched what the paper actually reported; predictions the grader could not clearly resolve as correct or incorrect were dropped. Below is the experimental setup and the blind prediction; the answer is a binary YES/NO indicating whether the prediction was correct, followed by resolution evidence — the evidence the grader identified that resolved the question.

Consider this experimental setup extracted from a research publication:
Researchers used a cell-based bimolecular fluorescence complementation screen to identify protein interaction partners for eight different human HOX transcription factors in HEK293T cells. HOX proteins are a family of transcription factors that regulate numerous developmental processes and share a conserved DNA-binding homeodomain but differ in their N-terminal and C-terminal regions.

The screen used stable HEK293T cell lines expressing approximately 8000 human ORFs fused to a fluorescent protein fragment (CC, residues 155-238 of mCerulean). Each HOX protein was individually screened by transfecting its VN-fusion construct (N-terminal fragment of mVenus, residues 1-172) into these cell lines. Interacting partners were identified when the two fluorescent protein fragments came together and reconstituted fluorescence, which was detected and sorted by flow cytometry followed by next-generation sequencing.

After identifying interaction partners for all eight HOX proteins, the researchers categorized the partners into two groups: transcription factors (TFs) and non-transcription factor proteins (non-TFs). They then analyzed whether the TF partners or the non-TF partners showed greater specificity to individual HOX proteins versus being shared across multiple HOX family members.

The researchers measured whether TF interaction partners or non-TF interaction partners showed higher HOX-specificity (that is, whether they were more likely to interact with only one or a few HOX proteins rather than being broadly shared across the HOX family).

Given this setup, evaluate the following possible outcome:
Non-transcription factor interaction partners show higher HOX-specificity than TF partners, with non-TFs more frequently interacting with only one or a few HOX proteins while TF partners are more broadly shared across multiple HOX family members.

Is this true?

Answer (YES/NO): YES